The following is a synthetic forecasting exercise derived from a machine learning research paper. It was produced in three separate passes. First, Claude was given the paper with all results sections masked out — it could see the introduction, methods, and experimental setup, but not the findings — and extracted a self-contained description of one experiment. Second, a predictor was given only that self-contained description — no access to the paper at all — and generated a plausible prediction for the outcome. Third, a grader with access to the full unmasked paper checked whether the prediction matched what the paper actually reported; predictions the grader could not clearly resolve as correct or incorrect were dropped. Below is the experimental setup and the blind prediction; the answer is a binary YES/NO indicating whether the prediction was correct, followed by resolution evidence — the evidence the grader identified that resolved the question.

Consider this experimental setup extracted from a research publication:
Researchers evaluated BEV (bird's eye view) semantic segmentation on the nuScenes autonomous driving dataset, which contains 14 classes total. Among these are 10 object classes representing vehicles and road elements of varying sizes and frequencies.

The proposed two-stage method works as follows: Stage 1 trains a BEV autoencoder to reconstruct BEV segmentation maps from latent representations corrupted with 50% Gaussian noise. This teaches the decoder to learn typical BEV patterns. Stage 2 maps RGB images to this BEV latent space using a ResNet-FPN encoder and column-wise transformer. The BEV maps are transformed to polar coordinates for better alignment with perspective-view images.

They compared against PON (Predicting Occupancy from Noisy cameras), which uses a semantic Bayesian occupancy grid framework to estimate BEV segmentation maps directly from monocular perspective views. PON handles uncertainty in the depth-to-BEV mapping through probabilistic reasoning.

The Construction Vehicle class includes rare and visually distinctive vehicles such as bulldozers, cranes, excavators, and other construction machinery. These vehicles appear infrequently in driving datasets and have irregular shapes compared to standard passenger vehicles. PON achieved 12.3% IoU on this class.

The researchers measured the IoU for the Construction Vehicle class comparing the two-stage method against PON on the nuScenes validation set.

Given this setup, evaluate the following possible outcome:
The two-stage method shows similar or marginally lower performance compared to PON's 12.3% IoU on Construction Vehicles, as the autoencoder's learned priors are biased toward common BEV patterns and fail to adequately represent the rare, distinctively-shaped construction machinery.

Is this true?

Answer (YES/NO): YES